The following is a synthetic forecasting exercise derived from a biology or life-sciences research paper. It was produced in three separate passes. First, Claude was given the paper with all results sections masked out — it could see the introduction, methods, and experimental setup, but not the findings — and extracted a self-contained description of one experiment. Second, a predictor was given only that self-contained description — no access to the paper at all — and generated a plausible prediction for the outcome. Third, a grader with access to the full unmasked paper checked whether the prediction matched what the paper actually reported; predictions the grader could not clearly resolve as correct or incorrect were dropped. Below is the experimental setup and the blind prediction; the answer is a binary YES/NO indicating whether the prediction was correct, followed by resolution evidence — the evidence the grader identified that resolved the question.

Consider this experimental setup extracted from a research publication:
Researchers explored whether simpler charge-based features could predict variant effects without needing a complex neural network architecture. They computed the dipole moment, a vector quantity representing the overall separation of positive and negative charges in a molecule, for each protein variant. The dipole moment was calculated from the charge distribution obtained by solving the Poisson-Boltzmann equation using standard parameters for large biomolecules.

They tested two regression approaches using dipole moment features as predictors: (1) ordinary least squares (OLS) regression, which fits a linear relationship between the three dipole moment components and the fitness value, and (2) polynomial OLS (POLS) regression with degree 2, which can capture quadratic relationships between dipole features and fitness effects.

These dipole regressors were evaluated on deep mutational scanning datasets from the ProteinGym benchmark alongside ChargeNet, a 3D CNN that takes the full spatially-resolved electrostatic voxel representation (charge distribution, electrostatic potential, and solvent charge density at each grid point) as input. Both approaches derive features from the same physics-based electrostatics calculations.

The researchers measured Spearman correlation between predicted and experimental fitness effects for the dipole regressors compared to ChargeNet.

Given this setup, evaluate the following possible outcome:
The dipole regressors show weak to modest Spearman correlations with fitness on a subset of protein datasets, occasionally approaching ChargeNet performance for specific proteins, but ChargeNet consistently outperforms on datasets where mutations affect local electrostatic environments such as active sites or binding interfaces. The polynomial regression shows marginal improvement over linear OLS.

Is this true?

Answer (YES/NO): NO